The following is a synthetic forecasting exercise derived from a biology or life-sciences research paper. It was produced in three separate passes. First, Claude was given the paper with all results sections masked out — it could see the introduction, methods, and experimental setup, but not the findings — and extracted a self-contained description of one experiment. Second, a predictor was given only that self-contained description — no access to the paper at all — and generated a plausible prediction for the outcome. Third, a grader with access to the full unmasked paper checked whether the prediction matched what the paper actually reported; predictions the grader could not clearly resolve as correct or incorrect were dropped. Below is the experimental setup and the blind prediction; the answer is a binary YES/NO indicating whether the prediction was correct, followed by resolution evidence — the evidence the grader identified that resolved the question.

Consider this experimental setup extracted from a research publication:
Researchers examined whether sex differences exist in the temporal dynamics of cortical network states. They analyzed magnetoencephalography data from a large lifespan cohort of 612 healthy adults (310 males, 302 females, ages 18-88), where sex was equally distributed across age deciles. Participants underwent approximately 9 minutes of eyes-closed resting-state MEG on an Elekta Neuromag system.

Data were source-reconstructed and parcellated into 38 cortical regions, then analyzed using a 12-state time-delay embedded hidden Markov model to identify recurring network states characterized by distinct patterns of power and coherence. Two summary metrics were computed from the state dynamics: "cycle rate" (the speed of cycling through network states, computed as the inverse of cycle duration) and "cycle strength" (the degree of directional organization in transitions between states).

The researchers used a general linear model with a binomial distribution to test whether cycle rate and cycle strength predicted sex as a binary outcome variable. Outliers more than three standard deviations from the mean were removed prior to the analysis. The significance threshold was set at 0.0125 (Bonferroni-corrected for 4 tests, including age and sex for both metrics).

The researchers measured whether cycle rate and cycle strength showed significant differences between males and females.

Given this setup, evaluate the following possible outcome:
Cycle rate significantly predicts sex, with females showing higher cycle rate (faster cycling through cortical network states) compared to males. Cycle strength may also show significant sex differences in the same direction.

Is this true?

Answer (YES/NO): NO